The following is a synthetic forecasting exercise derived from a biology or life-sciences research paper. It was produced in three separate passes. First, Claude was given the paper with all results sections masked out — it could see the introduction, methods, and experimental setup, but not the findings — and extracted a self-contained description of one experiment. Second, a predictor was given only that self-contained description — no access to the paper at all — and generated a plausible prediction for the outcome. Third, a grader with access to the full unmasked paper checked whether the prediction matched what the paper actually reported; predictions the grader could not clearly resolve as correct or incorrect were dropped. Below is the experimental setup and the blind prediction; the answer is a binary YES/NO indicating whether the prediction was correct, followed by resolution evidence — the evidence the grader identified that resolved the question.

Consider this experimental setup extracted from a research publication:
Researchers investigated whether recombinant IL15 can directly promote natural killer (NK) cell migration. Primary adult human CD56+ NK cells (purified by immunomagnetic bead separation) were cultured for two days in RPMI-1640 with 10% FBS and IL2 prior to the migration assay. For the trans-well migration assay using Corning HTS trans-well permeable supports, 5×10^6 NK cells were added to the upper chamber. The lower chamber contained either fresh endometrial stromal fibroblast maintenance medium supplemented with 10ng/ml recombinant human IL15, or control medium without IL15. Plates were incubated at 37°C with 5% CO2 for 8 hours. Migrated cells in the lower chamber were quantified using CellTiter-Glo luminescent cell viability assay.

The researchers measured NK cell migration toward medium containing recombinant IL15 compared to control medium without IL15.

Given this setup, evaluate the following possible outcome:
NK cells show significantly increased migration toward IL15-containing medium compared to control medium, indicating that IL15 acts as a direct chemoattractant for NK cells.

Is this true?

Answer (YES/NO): YES